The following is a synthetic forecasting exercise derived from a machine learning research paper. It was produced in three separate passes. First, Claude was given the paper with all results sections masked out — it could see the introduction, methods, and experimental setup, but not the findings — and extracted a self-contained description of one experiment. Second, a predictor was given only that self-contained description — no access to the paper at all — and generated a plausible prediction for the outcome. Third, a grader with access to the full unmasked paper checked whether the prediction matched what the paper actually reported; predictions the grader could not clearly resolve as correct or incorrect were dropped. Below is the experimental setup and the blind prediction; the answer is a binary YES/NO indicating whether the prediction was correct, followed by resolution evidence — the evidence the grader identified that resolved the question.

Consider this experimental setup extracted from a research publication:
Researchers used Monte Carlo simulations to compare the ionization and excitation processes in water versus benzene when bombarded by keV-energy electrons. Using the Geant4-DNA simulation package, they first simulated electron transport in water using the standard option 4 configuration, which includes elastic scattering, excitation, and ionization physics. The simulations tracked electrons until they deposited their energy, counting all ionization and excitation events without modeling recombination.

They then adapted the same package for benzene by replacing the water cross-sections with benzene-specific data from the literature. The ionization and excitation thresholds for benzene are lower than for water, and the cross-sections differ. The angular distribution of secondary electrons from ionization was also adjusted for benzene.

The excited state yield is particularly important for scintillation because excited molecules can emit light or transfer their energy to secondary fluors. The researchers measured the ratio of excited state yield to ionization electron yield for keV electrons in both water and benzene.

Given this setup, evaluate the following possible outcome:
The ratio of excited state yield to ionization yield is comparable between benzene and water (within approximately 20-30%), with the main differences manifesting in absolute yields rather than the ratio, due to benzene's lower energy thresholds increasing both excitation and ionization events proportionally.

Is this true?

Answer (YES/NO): NO